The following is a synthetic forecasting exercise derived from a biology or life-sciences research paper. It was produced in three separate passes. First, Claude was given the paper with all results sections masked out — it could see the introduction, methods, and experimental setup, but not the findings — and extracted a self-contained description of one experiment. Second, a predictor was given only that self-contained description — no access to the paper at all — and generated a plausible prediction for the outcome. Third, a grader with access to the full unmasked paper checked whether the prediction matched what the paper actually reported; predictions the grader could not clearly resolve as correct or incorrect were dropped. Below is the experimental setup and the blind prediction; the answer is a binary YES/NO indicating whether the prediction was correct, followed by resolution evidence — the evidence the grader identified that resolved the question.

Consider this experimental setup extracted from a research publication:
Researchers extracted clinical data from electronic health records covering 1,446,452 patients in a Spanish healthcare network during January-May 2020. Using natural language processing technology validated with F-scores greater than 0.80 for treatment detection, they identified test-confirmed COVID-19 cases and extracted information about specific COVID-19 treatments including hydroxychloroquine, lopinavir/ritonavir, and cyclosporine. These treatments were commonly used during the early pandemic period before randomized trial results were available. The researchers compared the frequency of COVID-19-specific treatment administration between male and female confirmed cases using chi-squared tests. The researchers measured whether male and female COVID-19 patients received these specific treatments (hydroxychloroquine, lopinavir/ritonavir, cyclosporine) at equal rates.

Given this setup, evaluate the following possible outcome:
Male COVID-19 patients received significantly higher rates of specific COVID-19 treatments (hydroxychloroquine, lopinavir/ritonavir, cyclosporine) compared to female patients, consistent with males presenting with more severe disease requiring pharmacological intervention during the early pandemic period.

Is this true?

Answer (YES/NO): YES